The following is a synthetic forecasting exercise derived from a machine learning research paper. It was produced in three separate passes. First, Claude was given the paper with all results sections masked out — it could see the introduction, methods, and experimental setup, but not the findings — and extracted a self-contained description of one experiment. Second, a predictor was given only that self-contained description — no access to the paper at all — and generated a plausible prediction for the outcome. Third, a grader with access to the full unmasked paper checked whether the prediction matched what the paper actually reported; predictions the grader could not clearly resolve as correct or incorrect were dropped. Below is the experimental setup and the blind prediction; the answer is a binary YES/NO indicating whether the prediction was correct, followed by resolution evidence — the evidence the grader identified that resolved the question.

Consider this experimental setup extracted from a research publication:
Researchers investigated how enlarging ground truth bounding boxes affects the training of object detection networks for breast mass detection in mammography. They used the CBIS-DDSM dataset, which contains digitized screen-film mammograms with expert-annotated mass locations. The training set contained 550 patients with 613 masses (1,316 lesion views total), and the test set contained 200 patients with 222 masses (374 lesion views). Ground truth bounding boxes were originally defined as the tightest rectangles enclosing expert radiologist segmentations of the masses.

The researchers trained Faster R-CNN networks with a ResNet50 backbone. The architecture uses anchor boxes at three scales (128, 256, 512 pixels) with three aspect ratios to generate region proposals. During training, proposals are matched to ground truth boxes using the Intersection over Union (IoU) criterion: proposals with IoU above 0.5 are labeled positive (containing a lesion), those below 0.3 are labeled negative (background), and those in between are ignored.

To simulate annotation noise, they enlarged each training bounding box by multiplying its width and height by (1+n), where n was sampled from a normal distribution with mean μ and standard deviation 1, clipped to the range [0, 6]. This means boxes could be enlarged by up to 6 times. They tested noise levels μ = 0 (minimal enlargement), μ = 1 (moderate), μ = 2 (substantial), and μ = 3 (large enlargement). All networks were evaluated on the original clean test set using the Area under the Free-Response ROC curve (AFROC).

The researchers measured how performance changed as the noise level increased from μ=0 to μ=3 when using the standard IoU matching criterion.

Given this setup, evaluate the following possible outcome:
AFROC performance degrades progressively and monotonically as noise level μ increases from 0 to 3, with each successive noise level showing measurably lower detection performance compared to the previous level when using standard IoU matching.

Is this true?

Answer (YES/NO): NO